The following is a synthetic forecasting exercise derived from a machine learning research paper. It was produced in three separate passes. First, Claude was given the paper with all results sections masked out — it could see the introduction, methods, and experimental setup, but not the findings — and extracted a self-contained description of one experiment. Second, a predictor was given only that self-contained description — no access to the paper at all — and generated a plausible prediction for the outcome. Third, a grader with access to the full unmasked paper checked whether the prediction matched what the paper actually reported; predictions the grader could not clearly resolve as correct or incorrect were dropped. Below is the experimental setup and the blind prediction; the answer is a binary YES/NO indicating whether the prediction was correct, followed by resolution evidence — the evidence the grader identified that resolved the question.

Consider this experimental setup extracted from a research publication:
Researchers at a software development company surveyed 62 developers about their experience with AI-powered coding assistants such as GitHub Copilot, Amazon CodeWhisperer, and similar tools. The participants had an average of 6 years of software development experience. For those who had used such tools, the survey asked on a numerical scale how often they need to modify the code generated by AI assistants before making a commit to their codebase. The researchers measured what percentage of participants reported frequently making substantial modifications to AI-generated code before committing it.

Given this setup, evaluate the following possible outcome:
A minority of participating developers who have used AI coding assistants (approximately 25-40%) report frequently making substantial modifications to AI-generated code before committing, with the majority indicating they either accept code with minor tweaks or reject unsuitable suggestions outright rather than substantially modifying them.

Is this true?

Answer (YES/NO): NO